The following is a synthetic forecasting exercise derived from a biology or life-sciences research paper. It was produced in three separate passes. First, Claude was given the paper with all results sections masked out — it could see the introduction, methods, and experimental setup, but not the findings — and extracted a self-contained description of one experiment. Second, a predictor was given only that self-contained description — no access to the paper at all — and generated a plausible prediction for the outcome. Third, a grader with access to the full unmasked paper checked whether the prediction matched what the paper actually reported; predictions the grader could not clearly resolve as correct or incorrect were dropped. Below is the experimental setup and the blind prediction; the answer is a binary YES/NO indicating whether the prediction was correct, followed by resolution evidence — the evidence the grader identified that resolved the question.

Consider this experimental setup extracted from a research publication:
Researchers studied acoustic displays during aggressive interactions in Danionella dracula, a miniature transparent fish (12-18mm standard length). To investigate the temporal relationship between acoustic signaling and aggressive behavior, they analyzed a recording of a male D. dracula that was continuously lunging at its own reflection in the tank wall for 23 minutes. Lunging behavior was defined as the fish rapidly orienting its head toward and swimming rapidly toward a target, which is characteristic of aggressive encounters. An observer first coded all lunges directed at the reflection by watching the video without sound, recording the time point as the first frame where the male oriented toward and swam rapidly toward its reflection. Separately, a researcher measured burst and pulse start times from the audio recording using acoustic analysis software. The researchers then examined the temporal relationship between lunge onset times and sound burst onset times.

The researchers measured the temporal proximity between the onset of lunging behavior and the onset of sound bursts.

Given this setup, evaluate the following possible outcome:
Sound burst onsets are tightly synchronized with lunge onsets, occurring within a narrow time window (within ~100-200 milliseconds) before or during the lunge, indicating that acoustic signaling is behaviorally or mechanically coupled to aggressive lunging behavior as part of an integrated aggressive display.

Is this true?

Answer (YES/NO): NO